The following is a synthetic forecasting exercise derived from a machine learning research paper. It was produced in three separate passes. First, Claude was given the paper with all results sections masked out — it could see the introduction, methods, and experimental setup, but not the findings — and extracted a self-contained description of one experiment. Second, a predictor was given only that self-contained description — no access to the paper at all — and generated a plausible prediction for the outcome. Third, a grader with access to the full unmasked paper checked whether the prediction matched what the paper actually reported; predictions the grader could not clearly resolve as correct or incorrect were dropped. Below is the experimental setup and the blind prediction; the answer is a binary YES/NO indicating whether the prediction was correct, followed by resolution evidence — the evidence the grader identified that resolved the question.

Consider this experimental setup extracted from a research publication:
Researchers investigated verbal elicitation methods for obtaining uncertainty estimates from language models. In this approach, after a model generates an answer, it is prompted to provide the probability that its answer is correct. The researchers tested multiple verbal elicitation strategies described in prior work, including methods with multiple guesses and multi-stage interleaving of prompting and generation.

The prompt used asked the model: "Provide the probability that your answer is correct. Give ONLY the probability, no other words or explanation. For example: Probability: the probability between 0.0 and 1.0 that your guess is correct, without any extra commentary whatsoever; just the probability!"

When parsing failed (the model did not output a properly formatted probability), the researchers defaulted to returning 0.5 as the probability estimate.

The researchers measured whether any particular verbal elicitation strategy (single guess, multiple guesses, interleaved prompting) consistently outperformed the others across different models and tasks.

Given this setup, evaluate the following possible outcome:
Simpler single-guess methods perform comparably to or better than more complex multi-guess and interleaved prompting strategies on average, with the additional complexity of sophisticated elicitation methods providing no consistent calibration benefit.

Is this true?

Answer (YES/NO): YES